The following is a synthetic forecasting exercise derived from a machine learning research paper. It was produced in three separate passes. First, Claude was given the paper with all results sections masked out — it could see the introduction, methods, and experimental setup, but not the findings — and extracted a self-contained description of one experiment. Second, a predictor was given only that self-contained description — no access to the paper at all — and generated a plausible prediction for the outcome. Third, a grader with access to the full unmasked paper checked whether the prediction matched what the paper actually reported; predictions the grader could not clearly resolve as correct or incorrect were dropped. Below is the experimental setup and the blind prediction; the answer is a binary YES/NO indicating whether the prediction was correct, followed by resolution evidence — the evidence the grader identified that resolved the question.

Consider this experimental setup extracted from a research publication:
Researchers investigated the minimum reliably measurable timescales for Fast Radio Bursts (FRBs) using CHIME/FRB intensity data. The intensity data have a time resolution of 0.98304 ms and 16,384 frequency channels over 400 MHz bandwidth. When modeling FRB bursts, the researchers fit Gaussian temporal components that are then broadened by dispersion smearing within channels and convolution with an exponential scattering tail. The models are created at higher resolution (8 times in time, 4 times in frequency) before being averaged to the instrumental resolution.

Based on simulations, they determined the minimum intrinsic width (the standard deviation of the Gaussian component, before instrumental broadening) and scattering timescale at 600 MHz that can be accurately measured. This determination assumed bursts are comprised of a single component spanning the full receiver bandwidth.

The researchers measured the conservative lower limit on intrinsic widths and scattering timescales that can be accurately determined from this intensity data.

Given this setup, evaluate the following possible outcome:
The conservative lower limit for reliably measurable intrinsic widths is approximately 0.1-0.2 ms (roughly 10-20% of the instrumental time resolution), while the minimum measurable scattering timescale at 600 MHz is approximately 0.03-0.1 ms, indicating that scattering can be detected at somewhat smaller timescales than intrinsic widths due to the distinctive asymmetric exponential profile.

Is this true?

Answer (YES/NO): NO